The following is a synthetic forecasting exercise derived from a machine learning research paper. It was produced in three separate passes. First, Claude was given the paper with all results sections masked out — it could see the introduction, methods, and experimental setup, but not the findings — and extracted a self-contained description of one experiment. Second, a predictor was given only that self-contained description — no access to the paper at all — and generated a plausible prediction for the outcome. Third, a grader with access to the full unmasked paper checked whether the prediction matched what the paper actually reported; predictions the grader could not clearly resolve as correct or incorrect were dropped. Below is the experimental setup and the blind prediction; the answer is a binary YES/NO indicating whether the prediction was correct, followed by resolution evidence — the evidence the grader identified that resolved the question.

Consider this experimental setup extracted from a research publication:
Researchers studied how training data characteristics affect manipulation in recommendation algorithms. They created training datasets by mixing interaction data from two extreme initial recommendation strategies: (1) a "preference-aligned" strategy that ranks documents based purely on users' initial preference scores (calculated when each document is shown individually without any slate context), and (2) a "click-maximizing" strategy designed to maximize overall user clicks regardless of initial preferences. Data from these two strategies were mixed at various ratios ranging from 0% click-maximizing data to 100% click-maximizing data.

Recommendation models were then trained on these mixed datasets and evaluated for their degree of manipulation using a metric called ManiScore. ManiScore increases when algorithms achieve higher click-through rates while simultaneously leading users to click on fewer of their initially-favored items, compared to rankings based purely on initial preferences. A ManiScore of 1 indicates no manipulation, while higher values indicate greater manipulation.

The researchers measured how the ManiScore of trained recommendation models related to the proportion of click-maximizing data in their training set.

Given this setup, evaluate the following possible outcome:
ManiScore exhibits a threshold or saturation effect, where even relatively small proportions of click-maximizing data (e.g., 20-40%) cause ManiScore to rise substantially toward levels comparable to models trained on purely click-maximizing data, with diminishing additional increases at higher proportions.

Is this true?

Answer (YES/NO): NO